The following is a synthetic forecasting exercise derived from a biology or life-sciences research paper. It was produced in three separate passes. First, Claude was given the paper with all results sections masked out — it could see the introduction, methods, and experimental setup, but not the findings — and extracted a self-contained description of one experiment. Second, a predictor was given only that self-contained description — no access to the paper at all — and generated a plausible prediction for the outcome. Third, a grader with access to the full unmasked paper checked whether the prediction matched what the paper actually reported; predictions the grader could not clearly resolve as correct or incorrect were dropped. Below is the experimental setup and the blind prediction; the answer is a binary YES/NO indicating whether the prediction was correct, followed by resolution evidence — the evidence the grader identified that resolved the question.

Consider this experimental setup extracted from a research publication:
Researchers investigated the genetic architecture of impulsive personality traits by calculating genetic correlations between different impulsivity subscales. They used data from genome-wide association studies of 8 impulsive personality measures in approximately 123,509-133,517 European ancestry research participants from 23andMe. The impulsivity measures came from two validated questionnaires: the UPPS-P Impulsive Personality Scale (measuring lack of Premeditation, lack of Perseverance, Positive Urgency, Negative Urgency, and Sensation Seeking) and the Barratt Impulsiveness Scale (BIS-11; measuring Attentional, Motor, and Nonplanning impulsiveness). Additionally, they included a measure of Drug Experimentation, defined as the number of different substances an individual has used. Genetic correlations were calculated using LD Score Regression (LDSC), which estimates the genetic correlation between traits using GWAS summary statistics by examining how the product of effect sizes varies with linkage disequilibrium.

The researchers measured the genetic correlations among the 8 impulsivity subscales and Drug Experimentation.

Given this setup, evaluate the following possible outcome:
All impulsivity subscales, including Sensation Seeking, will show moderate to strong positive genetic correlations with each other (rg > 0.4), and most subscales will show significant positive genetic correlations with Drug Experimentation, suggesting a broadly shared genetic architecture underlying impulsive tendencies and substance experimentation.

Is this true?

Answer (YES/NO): NO